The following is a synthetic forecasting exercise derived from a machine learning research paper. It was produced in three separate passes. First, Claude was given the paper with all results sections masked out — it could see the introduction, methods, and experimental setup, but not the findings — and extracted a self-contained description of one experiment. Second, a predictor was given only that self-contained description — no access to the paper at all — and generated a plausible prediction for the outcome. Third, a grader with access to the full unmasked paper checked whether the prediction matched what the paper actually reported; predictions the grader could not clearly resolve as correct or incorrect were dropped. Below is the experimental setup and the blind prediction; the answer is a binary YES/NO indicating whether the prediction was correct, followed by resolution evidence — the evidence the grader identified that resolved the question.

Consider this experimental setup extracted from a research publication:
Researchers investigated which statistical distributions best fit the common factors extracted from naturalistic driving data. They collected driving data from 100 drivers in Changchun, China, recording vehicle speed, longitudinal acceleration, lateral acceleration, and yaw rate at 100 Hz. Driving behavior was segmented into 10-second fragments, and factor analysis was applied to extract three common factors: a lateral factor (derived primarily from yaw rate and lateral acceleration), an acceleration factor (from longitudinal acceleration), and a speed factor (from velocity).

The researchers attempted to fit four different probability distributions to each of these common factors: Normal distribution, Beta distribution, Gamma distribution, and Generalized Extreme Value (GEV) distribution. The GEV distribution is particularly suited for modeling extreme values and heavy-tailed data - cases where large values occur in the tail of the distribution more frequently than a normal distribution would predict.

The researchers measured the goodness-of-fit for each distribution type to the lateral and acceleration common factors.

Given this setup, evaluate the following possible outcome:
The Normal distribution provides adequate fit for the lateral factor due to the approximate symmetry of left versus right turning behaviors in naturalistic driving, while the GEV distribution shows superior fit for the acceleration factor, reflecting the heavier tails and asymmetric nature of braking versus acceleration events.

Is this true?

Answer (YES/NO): NO